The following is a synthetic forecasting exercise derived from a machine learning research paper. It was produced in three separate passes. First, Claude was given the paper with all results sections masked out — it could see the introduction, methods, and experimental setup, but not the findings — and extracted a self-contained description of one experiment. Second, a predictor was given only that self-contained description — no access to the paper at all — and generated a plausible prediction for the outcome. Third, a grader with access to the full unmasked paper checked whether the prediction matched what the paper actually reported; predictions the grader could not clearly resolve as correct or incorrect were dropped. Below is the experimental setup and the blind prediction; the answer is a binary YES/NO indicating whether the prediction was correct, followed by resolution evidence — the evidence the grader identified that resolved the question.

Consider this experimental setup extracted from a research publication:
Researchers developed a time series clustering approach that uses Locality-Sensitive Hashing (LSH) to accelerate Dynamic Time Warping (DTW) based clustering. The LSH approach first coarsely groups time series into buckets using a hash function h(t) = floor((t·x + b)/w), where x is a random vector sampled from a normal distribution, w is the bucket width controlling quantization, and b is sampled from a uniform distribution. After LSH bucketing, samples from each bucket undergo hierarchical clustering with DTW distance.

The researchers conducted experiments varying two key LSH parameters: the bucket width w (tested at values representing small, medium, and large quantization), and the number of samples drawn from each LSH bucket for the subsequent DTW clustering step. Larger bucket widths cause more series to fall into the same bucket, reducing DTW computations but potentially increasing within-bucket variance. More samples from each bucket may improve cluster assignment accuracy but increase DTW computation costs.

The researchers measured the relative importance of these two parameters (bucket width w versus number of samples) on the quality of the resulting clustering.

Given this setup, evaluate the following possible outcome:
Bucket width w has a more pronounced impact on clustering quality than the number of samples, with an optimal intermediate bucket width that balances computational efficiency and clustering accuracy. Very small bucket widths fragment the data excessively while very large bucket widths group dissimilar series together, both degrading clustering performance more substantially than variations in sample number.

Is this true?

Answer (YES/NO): NO